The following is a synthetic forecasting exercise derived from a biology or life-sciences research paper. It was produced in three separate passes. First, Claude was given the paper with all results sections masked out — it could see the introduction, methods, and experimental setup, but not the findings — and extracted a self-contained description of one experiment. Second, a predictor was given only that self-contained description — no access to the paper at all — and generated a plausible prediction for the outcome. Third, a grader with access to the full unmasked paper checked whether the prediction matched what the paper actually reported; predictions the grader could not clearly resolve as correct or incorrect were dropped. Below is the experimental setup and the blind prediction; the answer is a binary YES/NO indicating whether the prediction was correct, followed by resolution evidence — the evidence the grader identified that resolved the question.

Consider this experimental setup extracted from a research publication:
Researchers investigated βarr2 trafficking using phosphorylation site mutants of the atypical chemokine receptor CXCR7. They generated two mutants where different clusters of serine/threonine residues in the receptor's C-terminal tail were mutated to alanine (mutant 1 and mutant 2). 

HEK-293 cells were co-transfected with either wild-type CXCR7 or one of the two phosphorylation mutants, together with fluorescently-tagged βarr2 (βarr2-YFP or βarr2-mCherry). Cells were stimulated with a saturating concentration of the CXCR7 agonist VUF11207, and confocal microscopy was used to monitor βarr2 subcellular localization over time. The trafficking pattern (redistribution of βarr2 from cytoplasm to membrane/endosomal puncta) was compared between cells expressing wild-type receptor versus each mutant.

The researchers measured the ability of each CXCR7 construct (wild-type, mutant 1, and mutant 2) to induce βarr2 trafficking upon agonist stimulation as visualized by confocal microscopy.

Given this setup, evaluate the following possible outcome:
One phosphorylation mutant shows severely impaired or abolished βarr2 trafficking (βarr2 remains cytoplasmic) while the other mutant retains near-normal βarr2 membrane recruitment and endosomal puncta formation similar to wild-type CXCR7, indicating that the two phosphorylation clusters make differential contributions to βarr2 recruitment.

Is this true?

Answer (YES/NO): YES